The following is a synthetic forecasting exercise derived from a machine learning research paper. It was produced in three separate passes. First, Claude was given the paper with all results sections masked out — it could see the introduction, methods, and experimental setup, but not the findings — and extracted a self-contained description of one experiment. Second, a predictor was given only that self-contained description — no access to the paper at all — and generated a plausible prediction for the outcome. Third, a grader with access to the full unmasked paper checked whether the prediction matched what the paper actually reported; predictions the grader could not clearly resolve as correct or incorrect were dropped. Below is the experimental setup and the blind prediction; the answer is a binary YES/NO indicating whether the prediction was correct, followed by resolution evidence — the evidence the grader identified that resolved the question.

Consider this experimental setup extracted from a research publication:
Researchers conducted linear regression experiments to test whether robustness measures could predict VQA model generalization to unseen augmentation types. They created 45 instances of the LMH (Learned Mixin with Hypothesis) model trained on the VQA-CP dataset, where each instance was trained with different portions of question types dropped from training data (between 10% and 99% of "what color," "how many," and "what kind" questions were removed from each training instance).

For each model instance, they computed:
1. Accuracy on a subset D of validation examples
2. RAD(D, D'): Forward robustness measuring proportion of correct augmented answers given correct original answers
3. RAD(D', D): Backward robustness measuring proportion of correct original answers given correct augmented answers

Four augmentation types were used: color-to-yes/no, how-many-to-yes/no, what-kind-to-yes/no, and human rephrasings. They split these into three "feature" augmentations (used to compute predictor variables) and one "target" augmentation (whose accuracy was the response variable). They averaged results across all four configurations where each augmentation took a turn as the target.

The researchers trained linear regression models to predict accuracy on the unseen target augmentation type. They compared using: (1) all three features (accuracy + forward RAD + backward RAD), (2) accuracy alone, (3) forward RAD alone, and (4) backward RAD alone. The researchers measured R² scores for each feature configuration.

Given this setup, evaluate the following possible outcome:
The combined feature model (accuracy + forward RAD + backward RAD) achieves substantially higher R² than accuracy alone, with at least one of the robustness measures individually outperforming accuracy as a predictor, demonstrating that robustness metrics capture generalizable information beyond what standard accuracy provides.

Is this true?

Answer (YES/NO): YES